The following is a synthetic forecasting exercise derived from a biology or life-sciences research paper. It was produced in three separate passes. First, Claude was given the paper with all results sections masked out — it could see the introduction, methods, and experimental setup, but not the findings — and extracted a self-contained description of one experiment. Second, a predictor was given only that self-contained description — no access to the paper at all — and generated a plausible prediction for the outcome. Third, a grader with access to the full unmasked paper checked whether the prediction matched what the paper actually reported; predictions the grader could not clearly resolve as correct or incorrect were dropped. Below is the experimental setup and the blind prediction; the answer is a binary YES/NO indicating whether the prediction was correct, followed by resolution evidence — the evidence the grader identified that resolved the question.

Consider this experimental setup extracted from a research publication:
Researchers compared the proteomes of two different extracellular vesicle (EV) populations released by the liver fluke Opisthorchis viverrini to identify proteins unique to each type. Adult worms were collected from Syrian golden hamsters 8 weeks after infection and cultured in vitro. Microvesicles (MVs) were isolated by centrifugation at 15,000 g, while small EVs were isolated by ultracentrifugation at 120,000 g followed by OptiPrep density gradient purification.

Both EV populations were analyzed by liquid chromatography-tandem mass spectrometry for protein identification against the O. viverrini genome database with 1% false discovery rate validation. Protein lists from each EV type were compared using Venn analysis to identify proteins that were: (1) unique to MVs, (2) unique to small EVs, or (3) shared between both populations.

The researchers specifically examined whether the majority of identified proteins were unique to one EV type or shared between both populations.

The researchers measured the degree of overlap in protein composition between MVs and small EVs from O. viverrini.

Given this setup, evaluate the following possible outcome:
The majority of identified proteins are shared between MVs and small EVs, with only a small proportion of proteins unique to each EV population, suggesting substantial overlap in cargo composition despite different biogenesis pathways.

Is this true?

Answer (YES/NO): NO